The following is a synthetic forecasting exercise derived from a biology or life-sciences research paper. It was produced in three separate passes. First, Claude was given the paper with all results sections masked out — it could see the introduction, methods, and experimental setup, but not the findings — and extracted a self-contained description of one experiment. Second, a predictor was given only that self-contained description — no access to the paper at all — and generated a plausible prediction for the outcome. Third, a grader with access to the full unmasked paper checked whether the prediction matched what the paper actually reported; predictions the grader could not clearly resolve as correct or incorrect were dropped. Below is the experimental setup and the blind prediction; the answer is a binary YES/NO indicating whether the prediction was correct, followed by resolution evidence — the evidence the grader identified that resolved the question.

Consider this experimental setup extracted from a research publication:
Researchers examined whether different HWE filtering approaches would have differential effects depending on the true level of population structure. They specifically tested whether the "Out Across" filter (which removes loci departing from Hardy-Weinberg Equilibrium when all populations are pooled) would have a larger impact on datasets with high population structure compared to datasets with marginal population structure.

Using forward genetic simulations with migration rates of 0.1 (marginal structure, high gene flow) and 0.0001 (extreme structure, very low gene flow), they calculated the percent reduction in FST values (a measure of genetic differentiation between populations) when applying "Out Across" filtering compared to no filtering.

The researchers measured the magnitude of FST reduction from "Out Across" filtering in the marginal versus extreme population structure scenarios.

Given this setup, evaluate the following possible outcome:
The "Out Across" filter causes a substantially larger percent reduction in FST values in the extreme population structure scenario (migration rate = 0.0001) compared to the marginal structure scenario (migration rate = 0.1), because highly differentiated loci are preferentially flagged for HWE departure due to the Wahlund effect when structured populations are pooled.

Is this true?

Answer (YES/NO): YES